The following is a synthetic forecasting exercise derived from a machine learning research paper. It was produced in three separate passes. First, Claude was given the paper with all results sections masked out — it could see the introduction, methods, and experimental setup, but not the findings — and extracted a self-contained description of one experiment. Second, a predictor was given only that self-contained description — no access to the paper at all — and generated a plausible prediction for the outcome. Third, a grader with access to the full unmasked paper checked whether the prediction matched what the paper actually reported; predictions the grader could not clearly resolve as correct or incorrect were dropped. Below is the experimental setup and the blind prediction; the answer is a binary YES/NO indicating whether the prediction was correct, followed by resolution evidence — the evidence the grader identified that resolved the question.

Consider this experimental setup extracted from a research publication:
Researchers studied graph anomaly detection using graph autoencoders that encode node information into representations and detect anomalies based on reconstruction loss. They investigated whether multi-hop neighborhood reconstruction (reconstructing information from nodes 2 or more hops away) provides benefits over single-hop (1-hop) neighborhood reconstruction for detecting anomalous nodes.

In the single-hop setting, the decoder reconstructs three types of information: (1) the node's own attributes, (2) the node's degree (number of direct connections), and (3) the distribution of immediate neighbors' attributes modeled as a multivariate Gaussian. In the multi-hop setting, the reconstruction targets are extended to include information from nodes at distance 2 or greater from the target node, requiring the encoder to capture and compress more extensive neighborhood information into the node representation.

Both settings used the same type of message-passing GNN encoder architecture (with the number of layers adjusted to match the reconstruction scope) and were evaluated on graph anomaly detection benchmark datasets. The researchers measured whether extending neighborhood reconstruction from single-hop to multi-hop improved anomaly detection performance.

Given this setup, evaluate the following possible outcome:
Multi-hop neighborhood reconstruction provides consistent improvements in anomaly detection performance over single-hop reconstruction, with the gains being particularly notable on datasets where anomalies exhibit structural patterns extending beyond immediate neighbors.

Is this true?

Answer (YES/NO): NO